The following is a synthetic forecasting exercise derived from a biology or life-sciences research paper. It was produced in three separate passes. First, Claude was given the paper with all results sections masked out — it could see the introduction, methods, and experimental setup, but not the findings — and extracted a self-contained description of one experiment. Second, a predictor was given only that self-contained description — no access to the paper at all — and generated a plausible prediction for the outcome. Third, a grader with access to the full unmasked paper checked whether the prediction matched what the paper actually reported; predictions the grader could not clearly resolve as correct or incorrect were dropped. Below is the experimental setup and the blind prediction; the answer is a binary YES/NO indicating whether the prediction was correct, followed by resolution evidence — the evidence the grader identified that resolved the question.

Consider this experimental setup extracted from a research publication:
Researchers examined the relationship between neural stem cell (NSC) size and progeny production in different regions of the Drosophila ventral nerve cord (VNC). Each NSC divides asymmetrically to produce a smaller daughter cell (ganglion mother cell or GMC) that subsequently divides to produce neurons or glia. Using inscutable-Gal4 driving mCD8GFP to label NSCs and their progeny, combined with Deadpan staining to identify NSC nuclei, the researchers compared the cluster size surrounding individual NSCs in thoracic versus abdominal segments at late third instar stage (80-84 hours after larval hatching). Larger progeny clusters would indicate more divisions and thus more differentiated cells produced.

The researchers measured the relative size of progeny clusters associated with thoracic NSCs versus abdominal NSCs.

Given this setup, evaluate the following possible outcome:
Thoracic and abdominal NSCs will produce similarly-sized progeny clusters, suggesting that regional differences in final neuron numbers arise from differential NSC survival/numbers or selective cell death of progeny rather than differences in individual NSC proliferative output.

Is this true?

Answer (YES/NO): NO